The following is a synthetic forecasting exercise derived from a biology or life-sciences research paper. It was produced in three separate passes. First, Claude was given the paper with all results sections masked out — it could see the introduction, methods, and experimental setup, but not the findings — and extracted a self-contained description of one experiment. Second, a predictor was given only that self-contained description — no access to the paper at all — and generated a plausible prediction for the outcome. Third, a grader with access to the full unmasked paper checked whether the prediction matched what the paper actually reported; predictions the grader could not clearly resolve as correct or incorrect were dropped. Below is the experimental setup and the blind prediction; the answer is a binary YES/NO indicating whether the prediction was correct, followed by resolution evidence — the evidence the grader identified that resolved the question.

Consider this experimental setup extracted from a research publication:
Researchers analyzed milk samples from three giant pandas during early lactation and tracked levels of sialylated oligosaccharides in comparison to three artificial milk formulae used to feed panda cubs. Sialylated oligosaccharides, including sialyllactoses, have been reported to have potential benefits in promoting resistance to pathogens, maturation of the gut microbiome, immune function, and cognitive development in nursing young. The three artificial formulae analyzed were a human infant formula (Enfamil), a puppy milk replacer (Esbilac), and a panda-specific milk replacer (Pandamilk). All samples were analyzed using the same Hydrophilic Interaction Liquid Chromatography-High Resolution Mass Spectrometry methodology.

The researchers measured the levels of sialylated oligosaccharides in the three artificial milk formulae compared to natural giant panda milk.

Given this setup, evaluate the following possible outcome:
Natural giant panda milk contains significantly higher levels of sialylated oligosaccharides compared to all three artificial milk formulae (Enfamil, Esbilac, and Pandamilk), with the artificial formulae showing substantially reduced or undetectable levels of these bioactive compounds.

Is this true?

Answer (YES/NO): YES